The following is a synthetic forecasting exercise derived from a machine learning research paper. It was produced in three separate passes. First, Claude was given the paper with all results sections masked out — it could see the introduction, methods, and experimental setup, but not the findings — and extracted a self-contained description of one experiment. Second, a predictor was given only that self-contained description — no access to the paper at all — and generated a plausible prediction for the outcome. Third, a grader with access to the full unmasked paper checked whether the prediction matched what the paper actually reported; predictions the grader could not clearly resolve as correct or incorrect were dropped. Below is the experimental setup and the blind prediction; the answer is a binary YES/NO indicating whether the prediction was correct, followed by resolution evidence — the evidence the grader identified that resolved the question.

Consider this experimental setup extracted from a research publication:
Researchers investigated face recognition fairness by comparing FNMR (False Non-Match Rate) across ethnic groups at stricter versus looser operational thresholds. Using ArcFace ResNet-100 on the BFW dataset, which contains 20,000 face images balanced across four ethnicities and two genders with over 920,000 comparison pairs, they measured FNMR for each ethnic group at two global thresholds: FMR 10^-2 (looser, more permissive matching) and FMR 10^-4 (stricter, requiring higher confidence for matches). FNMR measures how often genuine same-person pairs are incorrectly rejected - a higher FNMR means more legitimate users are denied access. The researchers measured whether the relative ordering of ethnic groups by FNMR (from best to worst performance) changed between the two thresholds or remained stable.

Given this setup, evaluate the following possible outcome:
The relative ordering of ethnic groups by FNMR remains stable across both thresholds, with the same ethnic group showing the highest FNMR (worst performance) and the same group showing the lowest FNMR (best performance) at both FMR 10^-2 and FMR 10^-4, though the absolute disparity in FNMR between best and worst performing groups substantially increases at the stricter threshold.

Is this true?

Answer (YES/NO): YES